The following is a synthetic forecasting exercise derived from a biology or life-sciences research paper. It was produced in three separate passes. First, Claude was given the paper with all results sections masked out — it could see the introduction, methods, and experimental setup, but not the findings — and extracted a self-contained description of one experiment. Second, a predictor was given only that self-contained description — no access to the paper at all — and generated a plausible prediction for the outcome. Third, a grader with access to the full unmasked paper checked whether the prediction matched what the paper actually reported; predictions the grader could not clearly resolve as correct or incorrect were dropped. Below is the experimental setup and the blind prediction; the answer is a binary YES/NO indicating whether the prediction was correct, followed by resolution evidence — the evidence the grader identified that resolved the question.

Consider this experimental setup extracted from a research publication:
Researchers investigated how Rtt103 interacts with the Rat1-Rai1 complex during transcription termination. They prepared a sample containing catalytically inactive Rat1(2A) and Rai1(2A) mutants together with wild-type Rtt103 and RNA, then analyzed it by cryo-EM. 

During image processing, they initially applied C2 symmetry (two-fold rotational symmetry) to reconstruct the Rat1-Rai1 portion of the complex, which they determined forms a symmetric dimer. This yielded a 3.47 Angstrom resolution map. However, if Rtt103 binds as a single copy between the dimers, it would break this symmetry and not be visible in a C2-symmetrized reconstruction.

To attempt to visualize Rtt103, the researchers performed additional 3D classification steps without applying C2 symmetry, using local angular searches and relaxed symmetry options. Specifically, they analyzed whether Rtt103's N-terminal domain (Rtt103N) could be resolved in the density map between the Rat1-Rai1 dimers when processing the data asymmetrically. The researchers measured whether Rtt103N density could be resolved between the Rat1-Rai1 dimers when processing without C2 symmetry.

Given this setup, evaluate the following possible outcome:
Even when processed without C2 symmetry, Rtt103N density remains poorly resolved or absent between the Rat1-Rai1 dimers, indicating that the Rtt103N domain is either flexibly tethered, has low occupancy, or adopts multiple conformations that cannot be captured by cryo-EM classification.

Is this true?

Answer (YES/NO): NO